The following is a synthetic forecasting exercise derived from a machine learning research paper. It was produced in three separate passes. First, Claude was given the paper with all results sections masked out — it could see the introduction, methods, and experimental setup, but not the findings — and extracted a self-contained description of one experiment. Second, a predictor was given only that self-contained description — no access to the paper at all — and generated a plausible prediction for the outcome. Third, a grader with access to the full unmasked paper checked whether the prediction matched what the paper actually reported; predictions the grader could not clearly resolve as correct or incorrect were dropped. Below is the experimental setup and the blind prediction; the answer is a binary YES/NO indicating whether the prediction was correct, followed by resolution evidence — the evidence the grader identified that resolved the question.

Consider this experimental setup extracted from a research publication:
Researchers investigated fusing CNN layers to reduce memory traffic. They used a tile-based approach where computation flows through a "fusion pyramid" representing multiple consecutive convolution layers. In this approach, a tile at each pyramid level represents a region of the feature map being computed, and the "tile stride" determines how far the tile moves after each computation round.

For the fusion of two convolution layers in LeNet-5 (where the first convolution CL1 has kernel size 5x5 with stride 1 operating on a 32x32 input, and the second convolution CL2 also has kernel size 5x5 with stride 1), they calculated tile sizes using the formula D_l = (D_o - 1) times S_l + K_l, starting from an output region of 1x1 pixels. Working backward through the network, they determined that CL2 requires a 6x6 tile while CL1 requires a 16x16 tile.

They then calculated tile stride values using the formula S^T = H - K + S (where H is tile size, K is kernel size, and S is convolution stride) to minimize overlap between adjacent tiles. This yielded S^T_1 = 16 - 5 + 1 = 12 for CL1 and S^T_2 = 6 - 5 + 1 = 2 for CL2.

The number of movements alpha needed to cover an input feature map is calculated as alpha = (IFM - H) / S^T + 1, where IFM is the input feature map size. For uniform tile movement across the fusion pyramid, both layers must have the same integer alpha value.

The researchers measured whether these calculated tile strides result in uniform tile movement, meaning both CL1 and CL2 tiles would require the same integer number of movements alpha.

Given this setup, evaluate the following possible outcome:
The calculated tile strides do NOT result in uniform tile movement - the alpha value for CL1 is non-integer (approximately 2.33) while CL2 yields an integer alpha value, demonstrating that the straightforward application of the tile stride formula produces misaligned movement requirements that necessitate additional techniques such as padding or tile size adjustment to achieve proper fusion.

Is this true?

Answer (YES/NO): YES